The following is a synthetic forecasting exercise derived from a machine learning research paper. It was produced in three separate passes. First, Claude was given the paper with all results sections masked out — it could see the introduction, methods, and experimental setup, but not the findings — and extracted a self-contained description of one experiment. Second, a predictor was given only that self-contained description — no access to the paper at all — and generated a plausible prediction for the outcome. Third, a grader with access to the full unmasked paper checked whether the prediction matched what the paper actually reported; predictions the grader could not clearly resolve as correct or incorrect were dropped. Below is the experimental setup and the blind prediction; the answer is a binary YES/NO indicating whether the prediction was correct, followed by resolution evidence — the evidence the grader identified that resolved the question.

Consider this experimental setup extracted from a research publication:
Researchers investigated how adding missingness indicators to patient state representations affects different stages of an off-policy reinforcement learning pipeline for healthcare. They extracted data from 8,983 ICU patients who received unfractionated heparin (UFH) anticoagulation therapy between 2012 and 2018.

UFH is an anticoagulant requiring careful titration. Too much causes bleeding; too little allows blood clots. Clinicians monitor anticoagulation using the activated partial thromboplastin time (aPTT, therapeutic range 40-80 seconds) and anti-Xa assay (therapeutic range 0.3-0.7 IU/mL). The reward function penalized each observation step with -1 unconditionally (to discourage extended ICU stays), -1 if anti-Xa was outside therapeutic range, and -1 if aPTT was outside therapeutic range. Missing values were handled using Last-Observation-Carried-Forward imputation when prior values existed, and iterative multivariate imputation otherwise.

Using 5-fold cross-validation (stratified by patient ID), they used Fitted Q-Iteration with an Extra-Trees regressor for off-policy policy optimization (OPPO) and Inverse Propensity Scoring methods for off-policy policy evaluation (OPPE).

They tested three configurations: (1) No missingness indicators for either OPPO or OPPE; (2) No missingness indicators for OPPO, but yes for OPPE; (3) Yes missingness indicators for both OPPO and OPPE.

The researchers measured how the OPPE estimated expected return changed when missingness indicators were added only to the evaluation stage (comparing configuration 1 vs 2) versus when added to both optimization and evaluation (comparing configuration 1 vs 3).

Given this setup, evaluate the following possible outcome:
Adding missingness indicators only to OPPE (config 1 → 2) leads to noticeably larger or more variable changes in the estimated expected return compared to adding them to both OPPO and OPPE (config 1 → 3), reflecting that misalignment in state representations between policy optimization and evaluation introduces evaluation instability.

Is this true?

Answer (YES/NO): NO